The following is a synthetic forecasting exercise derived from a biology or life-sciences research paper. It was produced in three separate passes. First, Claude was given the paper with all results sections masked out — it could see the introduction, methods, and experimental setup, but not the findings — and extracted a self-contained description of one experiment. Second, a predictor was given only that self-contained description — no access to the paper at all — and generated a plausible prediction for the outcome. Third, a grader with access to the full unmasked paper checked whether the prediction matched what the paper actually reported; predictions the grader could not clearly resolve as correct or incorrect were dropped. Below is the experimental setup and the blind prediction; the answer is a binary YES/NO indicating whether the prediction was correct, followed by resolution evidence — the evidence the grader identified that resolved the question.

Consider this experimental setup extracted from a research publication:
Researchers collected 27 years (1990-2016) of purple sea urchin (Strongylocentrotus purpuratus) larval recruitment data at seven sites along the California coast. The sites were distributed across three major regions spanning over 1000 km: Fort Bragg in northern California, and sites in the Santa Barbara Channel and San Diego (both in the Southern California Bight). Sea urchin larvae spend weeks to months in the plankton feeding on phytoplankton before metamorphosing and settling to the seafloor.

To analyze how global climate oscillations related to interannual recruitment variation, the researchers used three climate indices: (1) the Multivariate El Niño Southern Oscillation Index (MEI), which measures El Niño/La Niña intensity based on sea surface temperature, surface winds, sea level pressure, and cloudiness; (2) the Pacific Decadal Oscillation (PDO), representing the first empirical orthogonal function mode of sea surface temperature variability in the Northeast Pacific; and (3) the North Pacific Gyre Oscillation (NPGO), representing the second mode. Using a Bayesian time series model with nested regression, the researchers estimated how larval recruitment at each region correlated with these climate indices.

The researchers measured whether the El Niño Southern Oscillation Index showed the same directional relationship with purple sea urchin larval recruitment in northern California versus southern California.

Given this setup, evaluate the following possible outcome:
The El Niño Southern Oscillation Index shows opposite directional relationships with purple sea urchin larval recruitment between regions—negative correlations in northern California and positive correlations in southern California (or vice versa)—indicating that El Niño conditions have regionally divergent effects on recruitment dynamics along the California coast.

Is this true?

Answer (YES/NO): YES